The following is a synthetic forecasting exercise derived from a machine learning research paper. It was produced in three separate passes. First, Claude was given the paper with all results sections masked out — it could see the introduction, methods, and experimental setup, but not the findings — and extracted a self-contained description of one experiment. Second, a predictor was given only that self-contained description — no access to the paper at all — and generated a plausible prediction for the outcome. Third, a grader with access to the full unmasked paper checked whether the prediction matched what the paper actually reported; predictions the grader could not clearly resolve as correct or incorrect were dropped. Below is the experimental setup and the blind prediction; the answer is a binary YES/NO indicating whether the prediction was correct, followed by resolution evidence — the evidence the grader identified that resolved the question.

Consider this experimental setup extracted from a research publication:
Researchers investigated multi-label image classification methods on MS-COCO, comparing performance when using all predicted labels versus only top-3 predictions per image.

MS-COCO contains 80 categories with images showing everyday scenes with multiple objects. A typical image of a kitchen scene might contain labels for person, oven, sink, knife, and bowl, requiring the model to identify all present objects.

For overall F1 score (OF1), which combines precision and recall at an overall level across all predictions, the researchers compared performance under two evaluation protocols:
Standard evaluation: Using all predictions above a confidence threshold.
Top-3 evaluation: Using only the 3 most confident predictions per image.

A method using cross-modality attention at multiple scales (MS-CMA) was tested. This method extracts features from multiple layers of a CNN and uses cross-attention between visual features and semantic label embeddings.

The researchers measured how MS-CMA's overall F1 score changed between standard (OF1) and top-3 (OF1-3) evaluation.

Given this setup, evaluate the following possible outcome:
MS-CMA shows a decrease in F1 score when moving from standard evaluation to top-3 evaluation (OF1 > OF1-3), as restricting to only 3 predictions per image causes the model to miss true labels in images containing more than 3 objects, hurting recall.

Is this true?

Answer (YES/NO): YES